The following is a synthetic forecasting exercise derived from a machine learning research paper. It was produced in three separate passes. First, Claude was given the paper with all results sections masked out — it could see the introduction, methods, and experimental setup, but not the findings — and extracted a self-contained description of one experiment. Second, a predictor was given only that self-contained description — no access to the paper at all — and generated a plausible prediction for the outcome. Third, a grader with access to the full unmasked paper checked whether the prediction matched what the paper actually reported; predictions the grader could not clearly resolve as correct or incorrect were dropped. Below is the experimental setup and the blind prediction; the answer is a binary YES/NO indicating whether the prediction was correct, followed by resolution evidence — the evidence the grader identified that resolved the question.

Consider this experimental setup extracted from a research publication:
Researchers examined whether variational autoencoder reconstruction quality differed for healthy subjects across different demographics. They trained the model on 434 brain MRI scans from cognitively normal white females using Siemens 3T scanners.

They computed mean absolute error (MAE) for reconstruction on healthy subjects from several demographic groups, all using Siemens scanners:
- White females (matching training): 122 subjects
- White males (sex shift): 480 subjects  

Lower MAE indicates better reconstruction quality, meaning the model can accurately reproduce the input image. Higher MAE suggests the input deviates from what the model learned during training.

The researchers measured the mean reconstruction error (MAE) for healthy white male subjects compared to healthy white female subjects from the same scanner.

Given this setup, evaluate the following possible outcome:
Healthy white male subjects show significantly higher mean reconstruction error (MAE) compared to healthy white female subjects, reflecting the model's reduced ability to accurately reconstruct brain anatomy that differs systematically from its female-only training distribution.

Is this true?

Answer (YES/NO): YES